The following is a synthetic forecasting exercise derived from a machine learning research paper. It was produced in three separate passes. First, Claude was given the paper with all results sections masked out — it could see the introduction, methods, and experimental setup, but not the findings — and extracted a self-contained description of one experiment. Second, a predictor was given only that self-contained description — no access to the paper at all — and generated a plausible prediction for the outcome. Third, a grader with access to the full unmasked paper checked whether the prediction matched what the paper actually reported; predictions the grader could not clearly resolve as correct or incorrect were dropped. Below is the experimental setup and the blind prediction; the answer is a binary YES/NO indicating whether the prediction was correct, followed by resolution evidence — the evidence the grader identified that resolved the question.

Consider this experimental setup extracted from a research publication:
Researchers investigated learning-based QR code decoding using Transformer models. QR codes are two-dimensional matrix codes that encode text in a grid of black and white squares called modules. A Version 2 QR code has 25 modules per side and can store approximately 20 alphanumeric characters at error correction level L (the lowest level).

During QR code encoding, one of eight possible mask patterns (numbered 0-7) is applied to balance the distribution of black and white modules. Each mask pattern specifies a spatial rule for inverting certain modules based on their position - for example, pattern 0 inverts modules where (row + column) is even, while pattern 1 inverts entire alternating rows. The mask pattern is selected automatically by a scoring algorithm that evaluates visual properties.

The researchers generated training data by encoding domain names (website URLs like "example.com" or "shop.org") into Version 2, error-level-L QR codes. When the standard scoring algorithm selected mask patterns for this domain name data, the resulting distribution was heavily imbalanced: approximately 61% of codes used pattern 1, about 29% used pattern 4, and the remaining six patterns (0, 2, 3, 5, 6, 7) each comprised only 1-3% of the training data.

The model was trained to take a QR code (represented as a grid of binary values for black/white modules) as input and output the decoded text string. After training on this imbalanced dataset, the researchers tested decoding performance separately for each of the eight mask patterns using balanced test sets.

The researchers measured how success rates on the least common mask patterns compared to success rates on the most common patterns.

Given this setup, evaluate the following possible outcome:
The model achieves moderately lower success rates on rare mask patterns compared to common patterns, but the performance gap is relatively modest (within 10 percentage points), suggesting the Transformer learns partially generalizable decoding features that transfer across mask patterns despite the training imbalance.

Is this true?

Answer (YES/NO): NO